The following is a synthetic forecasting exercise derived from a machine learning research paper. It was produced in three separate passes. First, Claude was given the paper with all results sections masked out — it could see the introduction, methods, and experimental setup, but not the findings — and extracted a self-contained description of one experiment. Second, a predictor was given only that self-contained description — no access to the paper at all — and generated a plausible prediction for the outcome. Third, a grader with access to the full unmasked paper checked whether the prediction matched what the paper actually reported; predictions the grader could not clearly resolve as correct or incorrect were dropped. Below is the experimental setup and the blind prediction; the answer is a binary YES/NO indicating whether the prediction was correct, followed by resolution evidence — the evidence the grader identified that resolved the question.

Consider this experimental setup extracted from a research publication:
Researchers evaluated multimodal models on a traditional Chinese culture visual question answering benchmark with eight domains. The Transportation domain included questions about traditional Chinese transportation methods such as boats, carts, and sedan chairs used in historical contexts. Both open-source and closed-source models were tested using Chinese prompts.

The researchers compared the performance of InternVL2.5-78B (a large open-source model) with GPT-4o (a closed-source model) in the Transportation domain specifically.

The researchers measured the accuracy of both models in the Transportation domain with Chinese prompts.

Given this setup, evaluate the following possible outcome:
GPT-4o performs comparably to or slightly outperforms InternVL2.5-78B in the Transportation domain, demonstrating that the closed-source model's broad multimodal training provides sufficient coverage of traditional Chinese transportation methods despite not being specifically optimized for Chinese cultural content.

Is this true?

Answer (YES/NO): NO